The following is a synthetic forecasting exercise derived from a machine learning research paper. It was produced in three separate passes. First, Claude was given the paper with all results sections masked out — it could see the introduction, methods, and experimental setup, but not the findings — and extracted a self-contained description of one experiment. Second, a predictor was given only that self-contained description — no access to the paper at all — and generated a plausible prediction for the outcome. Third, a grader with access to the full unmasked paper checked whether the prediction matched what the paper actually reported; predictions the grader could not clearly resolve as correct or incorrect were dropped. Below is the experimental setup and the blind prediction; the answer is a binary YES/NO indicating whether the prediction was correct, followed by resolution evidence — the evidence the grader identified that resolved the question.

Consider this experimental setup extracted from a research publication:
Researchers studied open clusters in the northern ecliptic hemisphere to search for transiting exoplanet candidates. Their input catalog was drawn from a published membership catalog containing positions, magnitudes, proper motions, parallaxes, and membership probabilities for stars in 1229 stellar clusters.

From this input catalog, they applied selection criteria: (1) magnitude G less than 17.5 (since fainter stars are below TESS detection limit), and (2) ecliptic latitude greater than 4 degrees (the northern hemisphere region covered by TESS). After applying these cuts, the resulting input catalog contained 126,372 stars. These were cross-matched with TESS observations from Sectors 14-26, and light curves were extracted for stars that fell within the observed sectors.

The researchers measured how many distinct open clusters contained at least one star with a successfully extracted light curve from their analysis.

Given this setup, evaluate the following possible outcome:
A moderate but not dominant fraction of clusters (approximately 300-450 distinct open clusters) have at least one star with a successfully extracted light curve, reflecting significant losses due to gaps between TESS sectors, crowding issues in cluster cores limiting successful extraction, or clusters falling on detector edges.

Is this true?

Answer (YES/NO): YES